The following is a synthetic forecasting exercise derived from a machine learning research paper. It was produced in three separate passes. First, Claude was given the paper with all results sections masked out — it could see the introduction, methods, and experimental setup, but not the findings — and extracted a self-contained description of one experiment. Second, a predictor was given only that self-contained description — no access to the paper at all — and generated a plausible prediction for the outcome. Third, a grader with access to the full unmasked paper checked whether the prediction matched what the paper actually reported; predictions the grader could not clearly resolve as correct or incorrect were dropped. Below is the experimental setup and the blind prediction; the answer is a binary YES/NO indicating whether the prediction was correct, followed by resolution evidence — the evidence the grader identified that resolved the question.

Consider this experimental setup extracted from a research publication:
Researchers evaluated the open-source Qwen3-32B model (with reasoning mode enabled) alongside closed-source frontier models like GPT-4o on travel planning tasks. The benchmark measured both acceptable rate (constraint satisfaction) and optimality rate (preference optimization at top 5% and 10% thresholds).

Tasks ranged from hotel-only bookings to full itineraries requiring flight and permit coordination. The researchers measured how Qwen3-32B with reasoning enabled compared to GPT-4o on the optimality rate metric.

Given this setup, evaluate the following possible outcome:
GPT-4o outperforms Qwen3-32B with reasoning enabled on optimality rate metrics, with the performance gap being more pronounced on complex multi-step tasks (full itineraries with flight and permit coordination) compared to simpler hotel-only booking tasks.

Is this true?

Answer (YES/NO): YES